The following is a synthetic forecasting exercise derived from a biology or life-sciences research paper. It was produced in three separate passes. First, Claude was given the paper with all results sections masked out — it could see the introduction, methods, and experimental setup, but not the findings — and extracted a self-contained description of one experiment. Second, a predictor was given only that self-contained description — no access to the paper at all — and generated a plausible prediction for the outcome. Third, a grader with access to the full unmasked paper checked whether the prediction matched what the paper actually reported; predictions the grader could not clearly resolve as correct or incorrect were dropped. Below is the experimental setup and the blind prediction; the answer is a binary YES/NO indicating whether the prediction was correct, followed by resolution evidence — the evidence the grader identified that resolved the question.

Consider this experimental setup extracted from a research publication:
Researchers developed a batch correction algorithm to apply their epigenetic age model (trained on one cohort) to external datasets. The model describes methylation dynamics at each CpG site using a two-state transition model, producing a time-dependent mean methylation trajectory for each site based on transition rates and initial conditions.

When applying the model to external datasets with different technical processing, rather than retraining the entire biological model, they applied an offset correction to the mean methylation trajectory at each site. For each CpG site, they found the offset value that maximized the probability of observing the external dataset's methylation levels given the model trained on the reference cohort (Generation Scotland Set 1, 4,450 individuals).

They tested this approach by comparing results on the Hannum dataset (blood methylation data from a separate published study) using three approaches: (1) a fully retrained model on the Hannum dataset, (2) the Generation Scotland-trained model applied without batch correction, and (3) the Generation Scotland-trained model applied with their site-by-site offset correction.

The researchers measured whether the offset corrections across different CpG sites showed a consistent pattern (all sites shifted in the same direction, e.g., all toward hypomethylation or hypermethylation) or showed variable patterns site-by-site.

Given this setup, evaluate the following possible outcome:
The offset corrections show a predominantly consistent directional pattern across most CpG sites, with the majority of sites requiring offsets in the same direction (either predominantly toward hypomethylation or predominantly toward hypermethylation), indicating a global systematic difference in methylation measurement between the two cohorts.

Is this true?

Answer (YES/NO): NO